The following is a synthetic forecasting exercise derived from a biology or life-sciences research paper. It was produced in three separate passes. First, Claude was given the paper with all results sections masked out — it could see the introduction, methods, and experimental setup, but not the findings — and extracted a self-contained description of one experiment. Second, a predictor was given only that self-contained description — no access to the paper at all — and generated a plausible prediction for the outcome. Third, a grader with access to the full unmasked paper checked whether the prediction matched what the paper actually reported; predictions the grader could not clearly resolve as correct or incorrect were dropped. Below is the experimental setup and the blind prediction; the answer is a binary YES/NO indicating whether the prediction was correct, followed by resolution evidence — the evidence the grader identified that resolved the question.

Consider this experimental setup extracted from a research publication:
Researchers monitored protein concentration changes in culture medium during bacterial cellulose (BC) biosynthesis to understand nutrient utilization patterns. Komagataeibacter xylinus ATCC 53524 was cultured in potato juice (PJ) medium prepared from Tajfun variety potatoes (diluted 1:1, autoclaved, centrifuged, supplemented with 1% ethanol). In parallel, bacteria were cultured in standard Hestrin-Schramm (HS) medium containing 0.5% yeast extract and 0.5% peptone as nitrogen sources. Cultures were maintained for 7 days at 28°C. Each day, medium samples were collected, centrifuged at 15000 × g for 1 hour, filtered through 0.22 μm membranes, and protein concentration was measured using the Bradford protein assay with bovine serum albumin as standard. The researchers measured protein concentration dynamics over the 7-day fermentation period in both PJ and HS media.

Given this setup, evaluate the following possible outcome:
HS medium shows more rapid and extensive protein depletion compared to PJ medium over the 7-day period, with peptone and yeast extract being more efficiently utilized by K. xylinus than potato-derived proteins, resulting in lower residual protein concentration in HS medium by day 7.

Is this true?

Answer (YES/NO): NO